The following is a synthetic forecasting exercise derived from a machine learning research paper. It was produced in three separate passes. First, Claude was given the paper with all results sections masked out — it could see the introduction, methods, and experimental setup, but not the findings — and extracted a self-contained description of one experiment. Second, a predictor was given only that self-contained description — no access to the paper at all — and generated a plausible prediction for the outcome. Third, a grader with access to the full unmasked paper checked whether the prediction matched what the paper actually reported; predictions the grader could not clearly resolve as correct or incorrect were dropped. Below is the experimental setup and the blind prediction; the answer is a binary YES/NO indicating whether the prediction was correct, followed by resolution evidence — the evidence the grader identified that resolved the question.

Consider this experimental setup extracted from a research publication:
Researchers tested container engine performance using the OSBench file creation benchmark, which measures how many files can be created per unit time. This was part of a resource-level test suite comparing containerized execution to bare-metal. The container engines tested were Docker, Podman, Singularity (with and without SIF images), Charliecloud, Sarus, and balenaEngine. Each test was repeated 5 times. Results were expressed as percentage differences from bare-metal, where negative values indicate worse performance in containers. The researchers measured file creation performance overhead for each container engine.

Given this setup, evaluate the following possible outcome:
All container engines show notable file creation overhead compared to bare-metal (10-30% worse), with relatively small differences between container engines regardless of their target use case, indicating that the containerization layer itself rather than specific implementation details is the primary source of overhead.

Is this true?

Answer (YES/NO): NO